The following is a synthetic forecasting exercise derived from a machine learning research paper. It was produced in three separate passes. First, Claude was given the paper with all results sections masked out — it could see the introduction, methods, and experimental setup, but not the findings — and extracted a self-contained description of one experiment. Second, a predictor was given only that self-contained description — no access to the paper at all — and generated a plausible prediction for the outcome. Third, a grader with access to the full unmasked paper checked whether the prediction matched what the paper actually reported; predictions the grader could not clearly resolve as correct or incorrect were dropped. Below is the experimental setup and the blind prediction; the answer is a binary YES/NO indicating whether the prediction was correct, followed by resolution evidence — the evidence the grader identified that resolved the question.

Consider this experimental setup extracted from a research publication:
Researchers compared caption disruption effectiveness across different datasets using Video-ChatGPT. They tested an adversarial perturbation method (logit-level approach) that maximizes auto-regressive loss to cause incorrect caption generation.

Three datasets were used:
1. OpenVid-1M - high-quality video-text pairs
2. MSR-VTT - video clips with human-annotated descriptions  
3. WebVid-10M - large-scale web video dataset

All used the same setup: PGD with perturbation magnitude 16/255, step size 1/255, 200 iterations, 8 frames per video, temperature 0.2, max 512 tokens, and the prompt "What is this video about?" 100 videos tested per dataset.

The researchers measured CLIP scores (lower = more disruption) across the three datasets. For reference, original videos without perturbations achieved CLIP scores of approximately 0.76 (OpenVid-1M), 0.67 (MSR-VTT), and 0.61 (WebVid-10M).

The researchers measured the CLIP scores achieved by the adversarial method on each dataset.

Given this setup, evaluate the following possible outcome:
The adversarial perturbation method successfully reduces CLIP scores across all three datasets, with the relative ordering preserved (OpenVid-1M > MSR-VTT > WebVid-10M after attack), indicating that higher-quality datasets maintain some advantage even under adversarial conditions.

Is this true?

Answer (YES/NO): YES